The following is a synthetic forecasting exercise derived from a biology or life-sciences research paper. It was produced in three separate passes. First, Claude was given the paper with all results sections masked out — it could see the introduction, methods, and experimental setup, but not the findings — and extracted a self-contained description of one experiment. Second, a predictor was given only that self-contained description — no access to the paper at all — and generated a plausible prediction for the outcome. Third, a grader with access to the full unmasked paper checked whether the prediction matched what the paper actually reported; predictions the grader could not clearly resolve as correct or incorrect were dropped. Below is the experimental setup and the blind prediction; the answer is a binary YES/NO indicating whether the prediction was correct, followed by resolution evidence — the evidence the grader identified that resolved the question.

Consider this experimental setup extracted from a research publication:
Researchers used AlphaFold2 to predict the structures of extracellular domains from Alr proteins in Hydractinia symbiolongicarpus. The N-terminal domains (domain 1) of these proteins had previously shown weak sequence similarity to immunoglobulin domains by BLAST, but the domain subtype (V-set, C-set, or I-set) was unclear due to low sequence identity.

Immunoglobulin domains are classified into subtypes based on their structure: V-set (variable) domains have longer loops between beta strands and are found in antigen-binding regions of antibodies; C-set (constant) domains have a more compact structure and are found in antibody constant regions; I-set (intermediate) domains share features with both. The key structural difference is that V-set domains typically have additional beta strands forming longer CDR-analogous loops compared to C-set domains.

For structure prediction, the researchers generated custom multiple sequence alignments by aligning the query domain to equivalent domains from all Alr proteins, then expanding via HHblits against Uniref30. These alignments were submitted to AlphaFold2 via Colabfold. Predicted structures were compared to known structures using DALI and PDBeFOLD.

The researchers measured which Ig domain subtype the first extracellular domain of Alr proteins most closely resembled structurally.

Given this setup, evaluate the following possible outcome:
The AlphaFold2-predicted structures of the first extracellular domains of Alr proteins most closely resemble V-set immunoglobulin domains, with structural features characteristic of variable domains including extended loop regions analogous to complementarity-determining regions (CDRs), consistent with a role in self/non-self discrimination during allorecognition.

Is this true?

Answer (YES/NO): YES